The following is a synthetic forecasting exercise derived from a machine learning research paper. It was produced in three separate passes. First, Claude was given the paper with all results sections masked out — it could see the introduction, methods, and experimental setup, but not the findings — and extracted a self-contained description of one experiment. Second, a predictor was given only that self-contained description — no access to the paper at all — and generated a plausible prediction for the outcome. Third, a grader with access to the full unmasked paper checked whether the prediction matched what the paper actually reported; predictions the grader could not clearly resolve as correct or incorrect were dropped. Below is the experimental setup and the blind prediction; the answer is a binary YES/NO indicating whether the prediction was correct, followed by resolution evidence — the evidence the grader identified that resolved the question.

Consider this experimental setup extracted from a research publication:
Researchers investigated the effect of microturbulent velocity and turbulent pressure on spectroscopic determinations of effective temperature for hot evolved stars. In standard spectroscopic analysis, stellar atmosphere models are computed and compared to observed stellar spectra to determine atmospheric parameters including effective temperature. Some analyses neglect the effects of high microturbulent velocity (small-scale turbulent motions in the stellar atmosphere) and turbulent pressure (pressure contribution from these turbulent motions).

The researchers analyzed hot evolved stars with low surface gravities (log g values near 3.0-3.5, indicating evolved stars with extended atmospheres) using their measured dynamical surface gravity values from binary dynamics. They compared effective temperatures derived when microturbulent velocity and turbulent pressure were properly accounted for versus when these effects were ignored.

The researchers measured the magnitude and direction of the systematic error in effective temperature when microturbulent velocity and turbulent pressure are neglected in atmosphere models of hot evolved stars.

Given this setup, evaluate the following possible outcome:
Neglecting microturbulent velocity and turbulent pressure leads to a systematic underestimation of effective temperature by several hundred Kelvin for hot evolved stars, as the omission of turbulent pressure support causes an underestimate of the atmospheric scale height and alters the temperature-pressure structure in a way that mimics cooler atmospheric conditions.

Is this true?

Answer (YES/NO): NO